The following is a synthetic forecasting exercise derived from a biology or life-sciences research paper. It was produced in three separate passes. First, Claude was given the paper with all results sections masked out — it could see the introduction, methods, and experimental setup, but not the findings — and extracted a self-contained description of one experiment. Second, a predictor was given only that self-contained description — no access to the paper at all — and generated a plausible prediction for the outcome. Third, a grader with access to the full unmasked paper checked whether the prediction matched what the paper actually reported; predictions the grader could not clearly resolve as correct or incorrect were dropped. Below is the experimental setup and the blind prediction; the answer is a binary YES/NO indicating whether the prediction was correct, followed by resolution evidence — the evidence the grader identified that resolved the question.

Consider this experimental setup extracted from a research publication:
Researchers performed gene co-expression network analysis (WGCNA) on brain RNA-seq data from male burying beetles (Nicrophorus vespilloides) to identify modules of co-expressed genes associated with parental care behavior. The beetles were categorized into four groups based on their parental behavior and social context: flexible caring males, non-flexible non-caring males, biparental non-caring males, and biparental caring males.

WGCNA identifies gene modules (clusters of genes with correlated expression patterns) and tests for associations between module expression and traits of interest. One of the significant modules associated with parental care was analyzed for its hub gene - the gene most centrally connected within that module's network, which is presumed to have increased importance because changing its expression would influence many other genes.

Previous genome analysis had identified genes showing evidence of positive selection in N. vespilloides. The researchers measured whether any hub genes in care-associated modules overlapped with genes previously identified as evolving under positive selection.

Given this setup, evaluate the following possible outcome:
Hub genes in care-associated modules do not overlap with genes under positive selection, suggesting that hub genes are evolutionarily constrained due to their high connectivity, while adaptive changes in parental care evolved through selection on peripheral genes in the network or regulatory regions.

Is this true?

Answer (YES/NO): NO